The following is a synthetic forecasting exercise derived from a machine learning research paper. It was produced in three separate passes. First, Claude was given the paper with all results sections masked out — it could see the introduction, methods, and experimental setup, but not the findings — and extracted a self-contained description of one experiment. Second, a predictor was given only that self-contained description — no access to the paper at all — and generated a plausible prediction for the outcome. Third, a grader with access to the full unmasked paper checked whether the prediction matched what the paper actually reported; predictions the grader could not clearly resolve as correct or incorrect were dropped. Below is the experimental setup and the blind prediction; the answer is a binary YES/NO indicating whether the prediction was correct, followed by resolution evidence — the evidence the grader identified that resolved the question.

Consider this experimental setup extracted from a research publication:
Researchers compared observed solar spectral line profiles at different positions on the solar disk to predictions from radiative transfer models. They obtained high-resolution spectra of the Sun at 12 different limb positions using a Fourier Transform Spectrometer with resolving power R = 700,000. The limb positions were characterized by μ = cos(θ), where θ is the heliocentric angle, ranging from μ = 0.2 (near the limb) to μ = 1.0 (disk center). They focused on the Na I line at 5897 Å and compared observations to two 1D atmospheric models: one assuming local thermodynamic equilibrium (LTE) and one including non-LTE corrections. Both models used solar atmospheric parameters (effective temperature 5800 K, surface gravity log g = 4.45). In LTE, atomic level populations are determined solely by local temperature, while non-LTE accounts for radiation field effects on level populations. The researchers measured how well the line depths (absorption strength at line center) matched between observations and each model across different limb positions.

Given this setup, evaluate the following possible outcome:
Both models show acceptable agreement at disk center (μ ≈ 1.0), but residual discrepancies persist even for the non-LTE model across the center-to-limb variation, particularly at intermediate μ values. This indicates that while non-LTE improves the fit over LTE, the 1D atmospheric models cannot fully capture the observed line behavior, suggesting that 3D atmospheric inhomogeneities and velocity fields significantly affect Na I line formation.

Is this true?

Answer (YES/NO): NO